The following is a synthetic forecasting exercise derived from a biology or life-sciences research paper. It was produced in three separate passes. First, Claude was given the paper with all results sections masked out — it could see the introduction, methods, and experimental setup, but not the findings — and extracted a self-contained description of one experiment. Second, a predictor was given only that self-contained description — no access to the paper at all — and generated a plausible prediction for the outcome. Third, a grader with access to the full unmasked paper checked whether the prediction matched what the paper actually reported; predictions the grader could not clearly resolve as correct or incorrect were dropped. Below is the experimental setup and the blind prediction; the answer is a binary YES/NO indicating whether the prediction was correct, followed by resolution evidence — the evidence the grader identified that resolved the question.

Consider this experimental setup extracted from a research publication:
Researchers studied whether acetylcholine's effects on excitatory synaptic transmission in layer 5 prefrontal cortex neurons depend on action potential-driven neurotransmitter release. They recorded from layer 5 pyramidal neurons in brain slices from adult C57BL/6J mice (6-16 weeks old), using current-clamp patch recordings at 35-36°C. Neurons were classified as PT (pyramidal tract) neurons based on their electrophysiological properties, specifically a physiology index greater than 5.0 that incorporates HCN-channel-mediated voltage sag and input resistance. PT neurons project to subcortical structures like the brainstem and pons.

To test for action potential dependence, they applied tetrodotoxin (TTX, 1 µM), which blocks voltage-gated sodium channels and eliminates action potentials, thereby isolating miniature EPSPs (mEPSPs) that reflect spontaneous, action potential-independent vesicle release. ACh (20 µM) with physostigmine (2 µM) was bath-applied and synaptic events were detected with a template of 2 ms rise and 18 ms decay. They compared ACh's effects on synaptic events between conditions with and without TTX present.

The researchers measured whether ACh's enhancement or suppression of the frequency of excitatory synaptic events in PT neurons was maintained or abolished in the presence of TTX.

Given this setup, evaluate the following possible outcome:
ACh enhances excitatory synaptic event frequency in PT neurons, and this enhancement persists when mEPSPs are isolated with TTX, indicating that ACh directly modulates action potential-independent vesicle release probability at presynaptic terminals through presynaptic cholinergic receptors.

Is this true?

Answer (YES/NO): NO